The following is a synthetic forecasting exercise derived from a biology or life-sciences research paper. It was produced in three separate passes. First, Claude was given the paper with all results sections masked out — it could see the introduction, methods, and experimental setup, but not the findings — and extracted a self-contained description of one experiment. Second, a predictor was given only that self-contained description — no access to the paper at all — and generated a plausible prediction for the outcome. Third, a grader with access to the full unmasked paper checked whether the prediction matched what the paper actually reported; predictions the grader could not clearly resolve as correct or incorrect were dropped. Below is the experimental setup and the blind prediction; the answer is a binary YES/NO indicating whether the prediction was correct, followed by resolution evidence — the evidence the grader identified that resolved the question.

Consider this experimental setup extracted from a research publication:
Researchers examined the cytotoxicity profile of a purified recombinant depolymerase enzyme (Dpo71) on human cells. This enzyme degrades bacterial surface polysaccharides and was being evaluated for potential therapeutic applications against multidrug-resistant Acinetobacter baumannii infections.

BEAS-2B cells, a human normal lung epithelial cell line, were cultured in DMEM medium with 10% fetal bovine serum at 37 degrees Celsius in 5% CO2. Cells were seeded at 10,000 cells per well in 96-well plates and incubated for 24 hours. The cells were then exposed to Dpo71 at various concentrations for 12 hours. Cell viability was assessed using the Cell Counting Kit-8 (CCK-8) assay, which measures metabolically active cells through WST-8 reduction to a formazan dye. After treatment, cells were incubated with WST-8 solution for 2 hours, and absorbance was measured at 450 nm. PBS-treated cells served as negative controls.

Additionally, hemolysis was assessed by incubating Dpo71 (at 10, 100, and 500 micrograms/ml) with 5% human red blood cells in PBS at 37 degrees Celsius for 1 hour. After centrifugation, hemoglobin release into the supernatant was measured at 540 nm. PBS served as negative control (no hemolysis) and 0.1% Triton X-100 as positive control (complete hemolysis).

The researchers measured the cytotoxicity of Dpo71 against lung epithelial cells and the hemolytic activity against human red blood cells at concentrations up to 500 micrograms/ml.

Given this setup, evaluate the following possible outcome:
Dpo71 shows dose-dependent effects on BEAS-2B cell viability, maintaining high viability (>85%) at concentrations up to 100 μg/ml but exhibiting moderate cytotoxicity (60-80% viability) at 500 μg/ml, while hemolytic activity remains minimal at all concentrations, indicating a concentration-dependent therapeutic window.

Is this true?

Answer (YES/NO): NO